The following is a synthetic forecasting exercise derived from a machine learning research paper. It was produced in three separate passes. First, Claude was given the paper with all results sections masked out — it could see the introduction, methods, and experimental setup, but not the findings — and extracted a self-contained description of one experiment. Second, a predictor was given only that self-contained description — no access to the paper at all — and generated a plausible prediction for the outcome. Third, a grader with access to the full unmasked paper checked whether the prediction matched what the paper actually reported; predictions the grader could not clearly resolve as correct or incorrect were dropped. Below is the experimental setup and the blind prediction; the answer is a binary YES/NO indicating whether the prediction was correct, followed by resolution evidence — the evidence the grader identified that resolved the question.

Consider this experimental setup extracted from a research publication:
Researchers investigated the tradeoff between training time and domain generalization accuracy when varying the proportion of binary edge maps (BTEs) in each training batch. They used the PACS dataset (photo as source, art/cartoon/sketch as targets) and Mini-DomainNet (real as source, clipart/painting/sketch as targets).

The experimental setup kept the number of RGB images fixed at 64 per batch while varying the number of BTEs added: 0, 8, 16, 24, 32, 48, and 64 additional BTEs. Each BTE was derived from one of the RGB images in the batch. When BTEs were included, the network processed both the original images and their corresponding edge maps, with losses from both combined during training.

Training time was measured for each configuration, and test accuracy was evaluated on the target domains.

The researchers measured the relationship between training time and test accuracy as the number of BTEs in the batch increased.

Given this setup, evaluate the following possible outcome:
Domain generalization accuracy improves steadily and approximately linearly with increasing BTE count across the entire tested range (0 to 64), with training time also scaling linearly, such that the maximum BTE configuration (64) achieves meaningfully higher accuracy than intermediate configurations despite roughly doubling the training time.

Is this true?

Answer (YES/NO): NO